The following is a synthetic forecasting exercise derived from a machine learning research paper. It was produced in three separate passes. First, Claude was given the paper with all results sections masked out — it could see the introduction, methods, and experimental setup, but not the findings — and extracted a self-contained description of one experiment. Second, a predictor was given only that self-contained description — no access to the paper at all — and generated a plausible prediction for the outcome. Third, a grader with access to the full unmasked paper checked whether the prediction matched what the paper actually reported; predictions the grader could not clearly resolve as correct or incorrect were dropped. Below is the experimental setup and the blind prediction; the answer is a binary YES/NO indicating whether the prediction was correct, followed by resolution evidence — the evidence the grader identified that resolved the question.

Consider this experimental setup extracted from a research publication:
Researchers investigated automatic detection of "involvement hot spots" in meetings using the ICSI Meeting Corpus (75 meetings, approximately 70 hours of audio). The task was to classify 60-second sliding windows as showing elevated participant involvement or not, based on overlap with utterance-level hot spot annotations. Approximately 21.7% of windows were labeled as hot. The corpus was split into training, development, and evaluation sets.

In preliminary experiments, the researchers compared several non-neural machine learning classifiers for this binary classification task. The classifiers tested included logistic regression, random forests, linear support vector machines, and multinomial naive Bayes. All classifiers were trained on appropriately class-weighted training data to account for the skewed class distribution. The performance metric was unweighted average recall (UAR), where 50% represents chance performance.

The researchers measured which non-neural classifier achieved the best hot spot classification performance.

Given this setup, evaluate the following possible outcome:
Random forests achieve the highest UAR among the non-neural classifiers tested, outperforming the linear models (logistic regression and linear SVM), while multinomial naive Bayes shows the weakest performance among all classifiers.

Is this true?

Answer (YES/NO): NO